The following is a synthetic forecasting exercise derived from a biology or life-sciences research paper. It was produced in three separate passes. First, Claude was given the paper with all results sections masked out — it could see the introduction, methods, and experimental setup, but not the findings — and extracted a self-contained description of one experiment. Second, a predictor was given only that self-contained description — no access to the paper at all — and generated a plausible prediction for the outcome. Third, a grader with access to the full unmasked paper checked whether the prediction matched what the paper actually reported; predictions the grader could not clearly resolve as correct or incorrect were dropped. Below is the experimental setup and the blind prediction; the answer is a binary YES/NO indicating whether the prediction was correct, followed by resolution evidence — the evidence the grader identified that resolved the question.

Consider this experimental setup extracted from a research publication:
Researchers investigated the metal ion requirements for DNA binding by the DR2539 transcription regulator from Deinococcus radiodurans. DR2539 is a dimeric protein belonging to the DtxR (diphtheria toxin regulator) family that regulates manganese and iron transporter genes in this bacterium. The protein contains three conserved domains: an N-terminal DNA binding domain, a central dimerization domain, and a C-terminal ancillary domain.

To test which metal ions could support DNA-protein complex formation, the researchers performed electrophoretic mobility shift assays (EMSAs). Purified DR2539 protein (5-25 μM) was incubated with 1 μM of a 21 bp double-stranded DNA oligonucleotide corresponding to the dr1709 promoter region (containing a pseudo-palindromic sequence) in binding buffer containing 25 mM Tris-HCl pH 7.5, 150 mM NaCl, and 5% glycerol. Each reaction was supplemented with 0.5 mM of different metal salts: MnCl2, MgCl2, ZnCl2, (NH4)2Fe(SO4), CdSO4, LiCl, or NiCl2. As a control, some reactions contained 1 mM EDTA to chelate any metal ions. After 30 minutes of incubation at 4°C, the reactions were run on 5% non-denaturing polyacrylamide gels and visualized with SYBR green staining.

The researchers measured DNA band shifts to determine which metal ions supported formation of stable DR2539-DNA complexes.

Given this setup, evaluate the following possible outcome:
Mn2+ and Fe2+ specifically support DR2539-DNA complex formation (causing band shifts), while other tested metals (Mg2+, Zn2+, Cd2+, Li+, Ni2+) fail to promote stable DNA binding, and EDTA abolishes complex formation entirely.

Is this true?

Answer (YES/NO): NO